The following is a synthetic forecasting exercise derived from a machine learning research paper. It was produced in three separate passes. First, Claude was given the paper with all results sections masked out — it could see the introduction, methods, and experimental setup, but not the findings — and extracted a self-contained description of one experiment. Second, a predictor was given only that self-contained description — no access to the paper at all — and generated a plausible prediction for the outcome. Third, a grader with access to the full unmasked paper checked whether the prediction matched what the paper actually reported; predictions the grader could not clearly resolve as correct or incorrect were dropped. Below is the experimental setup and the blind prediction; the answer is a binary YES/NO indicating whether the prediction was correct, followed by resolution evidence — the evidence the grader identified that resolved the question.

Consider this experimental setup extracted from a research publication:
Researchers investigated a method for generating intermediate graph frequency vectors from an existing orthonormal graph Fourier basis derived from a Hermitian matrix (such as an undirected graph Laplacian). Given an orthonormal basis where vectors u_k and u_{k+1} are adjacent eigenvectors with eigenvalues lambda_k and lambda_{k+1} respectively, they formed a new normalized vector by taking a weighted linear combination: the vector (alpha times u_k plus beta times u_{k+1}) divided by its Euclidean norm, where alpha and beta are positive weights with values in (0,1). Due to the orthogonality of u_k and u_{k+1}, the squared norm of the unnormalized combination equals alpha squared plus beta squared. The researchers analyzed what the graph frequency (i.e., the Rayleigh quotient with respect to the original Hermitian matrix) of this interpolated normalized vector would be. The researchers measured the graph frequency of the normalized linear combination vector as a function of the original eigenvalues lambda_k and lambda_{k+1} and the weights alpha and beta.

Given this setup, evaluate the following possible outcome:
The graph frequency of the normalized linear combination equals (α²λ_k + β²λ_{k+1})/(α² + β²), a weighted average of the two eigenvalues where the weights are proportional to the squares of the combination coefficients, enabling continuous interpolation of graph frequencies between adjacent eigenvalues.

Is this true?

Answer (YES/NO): YES